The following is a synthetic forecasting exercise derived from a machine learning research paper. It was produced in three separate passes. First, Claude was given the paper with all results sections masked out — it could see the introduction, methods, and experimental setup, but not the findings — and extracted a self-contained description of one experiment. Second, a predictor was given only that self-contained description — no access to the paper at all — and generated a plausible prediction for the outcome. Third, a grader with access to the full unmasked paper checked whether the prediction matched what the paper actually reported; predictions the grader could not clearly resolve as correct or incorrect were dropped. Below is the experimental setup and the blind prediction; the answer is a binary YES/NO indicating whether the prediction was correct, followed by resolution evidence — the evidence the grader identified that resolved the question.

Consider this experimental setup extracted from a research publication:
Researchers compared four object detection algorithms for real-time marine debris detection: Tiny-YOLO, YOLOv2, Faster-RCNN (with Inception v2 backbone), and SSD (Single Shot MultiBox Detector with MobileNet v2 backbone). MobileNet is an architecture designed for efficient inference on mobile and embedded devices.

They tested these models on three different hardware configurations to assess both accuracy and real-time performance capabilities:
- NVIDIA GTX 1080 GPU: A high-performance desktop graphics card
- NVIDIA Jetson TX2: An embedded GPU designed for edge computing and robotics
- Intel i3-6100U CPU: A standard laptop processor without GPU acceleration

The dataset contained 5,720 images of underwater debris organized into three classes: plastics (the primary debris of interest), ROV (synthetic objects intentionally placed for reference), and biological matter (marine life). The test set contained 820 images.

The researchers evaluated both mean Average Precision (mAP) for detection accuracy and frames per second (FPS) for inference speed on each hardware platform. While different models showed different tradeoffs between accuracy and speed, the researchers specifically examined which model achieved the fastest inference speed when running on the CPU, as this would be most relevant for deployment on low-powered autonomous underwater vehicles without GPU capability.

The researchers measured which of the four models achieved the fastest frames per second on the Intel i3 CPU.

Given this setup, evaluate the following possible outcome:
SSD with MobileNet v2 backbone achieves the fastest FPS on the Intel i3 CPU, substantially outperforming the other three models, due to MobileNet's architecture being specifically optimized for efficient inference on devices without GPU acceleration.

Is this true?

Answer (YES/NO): YES